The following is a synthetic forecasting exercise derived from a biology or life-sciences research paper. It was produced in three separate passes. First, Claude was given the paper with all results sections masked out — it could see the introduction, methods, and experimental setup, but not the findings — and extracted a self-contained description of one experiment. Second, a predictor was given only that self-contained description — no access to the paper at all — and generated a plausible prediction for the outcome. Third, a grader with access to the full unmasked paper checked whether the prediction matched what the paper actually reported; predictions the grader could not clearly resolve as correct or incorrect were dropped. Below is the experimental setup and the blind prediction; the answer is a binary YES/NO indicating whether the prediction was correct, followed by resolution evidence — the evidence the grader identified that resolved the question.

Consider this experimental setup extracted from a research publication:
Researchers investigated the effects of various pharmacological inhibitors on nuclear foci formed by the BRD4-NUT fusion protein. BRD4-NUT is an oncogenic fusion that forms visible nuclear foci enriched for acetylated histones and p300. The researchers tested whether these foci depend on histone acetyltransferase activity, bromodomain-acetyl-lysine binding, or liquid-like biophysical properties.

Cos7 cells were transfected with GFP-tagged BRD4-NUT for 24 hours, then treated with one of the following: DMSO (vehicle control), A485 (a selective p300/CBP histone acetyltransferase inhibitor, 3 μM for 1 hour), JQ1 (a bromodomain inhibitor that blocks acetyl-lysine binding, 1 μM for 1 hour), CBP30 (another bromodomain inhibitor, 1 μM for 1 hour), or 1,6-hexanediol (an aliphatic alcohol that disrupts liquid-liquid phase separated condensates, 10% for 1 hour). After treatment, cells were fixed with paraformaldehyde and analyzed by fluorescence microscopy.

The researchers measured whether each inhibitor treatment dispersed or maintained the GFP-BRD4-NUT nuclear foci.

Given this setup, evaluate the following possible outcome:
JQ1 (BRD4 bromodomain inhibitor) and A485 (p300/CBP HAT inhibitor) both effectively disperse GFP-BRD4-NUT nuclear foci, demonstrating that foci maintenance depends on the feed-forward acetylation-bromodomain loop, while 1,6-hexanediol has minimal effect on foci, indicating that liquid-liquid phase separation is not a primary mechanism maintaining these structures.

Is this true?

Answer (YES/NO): NO